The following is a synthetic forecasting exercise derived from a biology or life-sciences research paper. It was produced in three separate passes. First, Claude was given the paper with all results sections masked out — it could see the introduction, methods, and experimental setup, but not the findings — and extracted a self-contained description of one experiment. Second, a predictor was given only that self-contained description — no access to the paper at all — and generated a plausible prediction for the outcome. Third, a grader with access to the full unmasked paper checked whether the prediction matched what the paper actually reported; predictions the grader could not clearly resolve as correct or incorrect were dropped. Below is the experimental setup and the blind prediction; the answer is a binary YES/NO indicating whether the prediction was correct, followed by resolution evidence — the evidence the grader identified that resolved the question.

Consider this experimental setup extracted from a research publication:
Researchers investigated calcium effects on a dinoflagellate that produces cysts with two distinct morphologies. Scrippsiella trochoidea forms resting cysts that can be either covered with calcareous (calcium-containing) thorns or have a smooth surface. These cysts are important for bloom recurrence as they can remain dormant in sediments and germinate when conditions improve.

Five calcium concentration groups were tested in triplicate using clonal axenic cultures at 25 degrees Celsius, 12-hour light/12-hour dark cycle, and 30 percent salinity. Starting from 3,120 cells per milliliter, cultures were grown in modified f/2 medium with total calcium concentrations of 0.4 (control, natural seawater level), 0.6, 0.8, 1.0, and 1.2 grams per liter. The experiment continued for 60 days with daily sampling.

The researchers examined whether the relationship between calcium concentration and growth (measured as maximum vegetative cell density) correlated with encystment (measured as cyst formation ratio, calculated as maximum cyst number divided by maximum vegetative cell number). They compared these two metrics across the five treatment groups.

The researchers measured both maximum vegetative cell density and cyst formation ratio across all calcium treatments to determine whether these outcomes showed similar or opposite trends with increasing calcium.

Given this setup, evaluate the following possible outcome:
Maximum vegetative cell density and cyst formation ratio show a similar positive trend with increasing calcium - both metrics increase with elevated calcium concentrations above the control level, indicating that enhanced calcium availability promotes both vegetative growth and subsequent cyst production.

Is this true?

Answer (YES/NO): NO